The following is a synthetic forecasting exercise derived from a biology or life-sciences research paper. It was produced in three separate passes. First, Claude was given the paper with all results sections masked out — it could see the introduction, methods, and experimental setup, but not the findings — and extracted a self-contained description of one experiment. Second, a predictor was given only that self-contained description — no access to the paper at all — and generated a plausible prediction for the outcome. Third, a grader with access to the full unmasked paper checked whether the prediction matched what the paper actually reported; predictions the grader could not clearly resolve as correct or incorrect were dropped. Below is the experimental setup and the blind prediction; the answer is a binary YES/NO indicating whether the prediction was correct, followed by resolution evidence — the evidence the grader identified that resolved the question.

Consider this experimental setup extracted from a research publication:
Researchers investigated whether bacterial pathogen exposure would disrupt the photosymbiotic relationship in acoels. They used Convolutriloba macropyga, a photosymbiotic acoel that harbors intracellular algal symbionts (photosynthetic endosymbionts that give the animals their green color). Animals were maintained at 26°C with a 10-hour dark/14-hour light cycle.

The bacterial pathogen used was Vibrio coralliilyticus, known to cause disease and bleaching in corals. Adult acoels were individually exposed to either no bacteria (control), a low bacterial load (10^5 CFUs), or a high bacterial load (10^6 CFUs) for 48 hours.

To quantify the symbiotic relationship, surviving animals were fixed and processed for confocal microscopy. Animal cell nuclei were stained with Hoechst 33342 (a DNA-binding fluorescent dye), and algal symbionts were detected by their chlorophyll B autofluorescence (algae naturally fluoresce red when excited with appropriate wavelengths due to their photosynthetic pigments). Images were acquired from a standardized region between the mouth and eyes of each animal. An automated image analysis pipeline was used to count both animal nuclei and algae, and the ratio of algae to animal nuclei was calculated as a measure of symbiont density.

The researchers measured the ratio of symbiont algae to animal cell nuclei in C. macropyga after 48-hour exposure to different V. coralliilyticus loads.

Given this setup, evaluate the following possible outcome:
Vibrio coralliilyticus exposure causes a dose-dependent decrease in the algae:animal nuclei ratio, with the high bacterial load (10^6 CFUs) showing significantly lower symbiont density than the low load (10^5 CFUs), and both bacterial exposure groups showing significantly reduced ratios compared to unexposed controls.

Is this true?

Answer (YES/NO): NO